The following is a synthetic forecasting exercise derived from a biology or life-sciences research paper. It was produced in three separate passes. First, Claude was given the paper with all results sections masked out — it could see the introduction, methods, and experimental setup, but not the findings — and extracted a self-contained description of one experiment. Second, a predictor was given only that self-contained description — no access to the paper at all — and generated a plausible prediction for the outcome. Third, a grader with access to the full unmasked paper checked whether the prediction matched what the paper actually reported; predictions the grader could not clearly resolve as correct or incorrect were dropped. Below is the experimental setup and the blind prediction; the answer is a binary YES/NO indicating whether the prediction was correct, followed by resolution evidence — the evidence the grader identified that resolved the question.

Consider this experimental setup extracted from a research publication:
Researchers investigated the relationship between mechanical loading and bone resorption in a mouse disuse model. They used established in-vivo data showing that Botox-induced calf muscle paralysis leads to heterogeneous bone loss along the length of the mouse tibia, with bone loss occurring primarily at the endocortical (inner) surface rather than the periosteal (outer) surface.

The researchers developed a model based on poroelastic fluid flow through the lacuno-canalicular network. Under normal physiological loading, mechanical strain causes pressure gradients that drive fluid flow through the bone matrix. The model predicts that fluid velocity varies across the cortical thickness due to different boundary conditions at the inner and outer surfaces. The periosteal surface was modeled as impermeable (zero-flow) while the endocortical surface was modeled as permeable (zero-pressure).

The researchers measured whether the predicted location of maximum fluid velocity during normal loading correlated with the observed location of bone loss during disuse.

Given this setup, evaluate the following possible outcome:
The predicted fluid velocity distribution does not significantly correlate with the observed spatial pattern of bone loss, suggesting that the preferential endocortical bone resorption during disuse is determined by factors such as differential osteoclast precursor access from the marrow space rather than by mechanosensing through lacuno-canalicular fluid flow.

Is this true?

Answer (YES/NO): NO